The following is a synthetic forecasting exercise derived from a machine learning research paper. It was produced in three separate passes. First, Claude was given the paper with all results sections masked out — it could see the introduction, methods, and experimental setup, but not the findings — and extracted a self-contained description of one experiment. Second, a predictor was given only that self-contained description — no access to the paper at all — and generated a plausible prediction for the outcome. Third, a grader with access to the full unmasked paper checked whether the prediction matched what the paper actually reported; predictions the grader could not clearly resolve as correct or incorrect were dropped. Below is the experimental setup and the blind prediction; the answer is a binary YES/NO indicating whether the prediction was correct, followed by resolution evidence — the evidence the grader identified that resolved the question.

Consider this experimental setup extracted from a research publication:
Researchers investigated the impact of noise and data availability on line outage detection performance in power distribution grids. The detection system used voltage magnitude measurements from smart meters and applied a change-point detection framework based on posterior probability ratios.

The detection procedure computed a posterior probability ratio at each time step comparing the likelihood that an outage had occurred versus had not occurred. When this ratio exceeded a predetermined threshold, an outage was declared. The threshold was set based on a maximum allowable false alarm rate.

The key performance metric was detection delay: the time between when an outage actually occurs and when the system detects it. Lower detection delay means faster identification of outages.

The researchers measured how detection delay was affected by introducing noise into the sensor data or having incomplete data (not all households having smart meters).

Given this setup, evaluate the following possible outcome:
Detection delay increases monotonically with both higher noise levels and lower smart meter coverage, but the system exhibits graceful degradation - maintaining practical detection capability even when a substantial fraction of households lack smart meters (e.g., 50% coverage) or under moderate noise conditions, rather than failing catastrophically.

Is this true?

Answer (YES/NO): YES